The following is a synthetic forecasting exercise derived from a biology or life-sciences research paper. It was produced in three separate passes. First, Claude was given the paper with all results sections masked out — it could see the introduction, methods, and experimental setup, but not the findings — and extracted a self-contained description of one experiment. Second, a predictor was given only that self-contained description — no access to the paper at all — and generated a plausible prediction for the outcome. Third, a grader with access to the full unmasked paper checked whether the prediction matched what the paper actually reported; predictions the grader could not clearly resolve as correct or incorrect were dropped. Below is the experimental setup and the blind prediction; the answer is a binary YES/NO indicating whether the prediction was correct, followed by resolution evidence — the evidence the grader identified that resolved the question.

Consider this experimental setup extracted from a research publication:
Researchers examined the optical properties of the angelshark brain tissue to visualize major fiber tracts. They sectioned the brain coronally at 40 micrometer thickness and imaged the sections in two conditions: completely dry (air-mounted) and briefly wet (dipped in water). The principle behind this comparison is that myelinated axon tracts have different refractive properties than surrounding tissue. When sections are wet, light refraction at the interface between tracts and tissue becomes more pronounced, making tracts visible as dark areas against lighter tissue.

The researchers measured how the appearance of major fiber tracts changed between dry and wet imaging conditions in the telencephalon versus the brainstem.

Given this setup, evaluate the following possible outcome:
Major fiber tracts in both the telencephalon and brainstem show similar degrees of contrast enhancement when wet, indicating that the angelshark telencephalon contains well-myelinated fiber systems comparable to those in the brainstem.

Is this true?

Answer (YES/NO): NO